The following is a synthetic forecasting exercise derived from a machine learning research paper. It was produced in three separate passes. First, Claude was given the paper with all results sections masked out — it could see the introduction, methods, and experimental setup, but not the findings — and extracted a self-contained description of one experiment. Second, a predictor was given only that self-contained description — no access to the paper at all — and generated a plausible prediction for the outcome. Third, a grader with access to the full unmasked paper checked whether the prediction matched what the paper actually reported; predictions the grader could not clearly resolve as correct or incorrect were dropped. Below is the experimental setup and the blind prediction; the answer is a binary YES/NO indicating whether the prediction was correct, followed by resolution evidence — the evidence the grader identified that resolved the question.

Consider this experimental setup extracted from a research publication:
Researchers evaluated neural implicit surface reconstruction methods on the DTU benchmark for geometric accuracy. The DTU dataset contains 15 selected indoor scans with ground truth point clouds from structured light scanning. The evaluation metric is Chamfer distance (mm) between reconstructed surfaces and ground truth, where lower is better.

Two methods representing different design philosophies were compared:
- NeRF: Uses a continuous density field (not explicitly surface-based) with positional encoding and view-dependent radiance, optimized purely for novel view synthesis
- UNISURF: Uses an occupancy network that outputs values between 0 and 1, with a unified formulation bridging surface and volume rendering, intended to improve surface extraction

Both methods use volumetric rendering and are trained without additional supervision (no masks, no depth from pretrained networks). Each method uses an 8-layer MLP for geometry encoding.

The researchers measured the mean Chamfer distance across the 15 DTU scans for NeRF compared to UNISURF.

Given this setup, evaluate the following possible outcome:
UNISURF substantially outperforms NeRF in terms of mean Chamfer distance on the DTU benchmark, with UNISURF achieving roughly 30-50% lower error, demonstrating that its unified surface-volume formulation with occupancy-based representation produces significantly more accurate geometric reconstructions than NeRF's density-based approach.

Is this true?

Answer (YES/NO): YES